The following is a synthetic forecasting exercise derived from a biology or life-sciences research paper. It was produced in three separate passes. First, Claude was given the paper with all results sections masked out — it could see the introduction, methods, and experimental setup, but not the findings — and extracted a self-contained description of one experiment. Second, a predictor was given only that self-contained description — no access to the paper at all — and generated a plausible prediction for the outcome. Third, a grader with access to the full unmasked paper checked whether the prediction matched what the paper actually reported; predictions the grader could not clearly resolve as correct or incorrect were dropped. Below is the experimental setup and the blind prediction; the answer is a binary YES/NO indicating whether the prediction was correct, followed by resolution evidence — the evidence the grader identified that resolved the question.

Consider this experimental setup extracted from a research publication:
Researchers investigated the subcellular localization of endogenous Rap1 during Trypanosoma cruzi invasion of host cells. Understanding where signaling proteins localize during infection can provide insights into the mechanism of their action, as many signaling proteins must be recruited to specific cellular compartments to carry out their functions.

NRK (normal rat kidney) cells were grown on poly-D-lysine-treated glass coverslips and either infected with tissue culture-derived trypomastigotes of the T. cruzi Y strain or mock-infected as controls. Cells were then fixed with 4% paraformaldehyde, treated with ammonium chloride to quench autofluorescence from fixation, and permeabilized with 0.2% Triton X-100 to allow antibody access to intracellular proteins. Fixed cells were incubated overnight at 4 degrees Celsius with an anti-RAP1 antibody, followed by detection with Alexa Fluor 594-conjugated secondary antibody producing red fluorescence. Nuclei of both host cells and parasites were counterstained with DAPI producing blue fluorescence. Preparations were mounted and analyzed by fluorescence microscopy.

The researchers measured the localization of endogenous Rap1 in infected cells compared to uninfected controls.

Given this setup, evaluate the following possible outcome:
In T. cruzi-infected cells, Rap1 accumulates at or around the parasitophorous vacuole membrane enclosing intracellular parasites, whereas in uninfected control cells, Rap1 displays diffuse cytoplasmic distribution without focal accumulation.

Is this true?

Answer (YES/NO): NO